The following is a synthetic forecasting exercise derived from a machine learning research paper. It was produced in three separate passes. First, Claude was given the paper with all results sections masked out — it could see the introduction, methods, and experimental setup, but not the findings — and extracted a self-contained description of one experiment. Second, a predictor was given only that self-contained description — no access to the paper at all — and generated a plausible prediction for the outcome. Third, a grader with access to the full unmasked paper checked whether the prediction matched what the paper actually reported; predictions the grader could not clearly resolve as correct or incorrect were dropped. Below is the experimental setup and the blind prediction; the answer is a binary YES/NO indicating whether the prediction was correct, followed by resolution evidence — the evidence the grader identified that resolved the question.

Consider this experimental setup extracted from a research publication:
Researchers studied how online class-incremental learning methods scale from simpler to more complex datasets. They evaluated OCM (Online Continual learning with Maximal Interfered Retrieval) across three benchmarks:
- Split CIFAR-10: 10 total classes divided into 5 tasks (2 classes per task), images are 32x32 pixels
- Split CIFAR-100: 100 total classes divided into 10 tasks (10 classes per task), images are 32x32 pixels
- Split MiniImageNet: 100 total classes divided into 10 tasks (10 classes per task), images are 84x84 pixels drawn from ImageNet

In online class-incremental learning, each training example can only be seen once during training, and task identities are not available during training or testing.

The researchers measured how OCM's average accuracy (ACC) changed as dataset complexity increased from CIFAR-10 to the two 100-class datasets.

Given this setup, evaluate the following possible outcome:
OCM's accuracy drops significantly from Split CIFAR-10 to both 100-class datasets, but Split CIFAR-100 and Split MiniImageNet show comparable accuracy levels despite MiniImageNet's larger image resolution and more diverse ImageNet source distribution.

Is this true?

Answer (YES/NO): NO